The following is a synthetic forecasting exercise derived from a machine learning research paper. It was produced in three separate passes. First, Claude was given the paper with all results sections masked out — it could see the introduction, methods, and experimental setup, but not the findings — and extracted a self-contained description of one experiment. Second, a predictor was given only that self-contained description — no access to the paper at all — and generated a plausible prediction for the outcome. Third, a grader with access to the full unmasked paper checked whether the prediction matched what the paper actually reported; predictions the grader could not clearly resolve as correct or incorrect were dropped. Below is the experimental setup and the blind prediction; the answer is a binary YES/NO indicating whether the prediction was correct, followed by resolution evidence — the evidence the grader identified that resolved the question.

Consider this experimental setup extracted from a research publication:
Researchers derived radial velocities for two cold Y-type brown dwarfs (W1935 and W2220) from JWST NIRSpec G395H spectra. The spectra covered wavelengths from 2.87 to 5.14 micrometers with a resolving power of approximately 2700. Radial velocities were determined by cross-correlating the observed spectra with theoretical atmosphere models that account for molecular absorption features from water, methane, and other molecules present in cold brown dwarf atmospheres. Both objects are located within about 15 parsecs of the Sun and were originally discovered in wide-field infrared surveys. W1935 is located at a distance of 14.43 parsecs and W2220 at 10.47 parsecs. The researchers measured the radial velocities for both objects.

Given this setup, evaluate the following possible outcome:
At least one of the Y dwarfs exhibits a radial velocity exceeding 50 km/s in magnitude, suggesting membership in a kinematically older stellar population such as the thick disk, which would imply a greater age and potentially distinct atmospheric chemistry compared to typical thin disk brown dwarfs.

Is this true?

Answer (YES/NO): NO